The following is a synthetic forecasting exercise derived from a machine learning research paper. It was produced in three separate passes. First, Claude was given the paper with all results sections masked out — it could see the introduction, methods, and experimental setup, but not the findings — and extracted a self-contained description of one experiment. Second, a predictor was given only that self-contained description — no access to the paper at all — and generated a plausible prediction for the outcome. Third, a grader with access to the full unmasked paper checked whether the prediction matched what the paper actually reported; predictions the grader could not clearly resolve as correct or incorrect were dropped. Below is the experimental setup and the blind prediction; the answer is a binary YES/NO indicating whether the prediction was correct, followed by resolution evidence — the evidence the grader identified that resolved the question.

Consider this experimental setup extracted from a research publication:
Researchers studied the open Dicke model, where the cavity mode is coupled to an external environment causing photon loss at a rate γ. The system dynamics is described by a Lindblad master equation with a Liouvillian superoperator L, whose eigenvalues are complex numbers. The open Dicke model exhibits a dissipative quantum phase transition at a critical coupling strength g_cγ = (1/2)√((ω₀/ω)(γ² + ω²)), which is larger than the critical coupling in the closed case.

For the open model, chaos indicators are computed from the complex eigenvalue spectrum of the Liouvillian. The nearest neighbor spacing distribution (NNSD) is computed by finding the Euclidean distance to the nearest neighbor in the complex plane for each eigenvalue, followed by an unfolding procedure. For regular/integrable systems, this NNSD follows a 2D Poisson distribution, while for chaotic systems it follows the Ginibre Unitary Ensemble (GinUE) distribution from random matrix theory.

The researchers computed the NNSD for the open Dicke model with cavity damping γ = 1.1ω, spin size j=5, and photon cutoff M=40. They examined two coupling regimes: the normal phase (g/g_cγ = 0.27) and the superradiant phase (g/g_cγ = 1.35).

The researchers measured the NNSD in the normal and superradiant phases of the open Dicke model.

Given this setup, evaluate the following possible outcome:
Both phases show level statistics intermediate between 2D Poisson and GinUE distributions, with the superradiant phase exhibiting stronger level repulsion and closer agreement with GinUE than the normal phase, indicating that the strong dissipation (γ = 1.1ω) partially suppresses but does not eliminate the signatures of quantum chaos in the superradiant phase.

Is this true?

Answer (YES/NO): NO